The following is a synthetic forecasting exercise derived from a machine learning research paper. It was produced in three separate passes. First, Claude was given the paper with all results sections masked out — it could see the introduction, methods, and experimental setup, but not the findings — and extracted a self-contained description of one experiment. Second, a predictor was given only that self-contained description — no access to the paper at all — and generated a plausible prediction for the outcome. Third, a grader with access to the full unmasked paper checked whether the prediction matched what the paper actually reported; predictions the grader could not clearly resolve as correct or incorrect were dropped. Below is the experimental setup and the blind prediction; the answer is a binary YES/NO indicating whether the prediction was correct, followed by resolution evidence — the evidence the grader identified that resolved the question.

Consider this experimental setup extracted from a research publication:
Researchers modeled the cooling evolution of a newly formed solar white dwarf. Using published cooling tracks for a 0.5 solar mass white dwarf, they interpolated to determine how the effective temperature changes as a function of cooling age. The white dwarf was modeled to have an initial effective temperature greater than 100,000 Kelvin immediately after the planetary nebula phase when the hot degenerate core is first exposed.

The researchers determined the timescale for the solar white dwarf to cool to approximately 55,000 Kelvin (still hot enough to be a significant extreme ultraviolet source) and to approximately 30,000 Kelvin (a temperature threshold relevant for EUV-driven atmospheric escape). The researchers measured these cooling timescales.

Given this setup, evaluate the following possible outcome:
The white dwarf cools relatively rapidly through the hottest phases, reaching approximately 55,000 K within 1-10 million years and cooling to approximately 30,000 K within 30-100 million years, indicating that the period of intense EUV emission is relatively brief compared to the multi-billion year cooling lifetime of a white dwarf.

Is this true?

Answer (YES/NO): NO